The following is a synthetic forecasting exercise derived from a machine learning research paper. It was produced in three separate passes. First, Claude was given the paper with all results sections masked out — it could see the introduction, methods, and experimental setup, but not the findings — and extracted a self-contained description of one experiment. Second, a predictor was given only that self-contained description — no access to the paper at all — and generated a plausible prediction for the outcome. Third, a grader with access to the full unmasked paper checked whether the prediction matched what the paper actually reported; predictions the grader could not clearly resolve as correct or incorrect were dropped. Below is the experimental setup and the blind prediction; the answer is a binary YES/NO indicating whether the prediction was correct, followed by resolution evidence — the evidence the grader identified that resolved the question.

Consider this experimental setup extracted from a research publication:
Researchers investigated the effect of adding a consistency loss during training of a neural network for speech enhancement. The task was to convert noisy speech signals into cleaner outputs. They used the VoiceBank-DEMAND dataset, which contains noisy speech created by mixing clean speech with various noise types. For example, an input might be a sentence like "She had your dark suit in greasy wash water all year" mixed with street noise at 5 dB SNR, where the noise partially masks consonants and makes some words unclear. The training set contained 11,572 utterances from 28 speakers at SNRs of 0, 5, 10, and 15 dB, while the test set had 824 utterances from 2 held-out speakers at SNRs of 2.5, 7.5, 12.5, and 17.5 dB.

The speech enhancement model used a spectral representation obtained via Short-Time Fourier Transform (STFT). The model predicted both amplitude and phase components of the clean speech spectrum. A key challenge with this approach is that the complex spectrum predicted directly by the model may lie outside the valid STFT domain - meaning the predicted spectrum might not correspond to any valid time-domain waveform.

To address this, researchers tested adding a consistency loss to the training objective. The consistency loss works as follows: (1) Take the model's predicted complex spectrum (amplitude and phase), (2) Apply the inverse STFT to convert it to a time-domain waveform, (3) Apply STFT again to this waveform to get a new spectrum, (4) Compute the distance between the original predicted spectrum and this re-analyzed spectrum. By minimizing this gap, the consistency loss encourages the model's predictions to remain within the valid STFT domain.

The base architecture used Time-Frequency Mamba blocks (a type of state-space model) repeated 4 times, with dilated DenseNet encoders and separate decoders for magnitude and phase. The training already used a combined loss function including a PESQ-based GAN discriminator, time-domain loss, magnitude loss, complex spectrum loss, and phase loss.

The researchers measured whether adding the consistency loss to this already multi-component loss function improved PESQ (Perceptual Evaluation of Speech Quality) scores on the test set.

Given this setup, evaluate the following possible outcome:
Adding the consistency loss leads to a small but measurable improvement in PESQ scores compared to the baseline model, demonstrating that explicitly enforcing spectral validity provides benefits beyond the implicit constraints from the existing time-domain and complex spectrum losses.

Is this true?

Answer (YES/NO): YES